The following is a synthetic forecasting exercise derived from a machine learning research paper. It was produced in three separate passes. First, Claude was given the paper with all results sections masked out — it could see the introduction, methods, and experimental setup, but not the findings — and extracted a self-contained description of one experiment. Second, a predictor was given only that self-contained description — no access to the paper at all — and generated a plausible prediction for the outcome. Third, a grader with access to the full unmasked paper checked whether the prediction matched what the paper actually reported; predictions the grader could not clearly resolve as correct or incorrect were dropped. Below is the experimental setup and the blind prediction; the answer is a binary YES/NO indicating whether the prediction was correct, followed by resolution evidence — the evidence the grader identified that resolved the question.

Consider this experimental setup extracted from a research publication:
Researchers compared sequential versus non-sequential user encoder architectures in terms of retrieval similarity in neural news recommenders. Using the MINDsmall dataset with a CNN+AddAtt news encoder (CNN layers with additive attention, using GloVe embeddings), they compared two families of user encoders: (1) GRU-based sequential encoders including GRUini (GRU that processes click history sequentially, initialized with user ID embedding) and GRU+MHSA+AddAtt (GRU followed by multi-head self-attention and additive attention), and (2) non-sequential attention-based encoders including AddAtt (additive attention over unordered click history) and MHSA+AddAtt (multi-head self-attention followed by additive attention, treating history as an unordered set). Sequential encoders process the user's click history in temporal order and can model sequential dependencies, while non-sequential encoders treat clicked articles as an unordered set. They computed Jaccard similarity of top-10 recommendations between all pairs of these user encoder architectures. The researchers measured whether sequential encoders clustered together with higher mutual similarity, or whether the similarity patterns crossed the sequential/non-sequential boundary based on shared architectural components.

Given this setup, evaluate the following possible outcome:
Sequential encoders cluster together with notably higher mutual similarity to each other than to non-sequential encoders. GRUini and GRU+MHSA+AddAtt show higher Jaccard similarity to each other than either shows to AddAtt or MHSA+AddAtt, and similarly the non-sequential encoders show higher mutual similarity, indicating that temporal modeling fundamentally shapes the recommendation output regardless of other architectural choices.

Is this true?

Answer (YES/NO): NO